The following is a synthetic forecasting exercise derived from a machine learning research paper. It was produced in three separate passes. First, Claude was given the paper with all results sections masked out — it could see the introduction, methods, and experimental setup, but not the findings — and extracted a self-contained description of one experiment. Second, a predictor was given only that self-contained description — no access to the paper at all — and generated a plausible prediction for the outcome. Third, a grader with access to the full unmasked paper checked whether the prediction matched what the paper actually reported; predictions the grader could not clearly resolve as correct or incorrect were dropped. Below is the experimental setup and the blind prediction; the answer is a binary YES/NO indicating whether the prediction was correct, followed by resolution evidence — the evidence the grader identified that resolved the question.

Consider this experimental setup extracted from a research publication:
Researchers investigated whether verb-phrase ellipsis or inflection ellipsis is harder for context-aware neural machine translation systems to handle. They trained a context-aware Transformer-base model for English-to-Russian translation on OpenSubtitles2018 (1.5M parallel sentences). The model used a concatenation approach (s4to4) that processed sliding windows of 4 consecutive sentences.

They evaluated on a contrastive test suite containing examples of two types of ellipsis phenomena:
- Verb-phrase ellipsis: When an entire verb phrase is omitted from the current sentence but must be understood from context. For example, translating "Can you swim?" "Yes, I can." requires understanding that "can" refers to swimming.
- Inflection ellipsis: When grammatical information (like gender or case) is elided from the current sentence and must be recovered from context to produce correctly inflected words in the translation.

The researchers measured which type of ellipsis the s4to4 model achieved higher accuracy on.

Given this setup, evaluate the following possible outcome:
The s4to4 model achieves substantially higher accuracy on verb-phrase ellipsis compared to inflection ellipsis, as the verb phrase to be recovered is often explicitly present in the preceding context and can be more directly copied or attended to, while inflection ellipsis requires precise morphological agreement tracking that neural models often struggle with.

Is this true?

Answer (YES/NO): NO